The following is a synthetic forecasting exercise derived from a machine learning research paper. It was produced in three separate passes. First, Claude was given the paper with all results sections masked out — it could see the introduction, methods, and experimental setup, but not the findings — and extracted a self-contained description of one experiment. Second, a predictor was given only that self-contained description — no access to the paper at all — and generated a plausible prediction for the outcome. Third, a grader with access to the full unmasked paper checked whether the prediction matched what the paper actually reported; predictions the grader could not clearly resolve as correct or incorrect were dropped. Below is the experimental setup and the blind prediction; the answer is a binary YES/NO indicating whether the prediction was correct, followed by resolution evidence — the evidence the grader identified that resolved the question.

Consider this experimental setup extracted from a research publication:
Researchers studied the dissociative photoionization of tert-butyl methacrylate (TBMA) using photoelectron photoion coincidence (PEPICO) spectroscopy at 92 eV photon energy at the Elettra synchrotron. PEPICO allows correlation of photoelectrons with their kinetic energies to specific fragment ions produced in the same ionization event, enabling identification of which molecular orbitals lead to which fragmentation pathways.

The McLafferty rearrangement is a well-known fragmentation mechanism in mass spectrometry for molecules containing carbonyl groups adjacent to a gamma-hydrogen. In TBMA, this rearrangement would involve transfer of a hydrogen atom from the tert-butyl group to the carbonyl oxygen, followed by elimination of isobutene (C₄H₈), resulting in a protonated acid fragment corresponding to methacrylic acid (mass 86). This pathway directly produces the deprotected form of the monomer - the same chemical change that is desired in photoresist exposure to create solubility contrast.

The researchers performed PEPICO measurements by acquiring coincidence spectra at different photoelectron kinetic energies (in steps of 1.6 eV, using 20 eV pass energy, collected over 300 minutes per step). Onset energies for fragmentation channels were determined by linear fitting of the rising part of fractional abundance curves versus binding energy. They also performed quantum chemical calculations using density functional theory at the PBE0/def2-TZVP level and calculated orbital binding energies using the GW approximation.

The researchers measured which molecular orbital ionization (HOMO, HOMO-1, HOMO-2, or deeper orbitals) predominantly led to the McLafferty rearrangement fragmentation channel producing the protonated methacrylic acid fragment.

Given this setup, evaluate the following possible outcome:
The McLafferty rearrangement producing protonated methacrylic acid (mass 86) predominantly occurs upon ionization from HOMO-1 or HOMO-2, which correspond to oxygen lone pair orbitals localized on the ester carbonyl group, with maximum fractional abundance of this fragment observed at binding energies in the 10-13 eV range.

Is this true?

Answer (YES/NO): NO